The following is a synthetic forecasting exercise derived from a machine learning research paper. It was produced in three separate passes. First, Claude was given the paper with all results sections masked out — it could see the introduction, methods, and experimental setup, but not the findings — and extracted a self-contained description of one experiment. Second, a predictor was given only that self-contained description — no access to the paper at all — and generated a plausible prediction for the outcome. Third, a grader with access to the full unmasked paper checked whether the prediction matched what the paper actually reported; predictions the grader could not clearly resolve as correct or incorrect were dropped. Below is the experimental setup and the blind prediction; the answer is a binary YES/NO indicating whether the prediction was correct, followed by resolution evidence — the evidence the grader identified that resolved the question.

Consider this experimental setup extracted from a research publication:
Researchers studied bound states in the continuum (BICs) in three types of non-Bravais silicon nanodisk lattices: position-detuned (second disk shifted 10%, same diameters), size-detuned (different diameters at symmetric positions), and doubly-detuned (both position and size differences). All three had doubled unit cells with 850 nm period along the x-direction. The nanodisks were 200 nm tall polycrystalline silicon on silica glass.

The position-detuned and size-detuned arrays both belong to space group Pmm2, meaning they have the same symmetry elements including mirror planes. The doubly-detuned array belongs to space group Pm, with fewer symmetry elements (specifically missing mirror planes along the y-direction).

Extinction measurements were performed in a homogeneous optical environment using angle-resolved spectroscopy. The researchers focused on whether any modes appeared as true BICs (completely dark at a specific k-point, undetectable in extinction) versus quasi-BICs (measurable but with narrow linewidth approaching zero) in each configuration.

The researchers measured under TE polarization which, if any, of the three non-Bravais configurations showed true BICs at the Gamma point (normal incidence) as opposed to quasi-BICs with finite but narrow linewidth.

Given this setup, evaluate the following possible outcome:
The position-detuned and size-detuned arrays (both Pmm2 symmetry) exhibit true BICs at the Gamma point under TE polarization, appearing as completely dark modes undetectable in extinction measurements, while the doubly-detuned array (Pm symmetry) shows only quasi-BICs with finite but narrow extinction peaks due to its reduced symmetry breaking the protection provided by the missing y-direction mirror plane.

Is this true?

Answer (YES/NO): NO